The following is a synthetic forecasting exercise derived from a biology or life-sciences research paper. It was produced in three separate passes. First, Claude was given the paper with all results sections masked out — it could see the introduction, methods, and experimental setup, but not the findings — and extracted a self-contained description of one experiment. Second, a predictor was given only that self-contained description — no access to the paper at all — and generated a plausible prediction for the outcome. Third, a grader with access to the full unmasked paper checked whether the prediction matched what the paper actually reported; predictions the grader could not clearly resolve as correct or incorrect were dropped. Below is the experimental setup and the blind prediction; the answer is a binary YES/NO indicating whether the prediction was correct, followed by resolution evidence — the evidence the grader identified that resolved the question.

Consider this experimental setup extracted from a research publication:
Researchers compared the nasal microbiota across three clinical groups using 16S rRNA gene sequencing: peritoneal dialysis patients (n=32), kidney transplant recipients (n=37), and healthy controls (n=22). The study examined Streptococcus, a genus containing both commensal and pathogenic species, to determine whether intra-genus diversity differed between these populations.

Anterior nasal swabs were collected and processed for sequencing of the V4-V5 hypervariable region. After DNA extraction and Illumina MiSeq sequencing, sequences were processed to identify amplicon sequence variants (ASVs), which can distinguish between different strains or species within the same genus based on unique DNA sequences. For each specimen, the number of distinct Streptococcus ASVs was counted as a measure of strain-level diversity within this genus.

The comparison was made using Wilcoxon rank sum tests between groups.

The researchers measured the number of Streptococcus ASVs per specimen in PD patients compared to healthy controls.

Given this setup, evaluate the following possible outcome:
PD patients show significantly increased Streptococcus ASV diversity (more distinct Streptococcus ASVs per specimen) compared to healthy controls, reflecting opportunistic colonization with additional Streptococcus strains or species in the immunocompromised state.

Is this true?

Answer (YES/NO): YES